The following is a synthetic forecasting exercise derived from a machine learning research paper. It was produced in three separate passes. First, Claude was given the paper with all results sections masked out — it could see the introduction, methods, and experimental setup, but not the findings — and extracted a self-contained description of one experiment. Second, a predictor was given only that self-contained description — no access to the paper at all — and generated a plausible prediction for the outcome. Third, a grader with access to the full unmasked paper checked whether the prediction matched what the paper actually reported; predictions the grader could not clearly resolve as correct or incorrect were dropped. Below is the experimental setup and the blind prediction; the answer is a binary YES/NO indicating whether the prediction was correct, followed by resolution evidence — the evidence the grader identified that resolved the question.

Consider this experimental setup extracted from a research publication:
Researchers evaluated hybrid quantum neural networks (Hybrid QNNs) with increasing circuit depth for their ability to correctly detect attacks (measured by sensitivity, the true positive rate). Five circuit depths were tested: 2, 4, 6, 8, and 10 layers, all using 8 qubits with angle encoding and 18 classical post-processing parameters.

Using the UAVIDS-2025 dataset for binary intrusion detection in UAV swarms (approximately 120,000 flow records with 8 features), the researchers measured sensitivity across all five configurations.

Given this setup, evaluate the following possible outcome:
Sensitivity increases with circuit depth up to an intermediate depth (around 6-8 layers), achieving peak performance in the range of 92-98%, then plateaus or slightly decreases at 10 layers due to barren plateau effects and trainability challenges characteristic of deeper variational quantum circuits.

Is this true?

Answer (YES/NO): NO